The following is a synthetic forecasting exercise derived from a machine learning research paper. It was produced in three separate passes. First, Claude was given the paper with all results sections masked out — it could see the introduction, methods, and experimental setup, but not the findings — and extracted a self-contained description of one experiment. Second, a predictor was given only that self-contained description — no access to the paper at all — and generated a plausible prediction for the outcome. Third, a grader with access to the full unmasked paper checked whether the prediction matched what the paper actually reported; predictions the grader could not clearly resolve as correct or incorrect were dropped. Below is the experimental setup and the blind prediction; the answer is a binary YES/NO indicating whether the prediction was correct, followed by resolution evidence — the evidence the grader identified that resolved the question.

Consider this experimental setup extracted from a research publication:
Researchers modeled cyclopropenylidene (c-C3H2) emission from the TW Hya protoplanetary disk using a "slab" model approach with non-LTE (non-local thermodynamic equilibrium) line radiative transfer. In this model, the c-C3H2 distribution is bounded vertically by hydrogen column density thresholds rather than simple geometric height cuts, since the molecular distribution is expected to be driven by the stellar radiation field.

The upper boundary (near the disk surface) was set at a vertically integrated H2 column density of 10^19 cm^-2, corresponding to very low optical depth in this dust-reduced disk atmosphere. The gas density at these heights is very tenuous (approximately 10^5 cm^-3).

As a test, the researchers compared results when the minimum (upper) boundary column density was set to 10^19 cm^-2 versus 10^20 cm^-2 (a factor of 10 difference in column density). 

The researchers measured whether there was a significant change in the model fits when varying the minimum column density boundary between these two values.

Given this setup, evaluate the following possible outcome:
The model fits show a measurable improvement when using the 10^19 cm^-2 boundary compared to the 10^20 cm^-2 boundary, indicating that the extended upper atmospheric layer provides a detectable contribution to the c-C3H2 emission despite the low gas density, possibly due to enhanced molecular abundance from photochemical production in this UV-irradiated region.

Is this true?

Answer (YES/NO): NO